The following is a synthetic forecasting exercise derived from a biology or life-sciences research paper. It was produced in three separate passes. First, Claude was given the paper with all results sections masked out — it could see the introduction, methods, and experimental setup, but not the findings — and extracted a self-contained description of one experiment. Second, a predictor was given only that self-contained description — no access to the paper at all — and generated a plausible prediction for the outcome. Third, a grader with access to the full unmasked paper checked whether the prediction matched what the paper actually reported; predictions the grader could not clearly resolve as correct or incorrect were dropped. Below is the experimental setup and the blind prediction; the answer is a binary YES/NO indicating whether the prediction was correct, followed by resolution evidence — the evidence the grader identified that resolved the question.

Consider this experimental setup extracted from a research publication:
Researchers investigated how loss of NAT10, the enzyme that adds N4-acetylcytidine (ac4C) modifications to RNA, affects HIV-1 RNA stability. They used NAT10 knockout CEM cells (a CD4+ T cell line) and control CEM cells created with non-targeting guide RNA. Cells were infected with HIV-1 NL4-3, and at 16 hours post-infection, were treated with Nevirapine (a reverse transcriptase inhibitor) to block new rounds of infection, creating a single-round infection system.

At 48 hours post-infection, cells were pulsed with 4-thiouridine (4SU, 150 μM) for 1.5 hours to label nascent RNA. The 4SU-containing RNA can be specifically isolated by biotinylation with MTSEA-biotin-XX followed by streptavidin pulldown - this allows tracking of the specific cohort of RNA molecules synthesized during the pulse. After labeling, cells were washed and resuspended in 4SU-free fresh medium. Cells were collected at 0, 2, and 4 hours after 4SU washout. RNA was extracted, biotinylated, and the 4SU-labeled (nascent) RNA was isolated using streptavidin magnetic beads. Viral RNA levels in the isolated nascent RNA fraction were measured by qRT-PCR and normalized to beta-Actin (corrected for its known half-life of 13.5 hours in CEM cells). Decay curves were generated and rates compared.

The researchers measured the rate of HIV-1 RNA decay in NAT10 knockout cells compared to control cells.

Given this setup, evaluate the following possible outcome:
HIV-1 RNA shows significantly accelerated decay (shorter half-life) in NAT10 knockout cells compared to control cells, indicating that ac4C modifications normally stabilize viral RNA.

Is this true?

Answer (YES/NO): YES